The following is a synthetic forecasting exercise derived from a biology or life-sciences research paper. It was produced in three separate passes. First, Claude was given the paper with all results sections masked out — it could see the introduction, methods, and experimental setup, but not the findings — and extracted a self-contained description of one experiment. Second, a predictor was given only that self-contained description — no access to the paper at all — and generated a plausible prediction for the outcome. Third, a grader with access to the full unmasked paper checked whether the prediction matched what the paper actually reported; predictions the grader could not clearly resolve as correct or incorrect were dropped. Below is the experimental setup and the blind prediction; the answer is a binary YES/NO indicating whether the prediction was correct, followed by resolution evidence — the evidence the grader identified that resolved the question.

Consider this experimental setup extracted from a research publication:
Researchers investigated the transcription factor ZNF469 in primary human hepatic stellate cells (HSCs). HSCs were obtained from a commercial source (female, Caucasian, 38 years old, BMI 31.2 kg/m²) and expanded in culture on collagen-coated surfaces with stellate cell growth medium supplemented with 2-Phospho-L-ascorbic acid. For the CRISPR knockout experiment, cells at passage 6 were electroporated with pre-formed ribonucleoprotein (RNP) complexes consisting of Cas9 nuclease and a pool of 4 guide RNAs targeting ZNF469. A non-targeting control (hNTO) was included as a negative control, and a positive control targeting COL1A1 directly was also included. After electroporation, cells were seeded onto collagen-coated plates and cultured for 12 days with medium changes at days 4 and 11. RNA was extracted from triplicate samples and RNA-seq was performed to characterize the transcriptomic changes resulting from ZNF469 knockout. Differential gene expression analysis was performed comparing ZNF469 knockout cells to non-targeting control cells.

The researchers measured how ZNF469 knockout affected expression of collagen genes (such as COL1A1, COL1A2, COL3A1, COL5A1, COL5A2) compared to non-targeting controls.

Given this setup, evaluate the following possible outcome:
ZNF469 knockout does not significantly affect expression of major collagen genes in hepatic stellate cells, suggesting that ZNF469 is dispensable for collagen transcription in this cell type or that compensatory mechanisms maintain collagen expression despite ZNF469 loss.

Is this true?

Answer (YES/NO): NO